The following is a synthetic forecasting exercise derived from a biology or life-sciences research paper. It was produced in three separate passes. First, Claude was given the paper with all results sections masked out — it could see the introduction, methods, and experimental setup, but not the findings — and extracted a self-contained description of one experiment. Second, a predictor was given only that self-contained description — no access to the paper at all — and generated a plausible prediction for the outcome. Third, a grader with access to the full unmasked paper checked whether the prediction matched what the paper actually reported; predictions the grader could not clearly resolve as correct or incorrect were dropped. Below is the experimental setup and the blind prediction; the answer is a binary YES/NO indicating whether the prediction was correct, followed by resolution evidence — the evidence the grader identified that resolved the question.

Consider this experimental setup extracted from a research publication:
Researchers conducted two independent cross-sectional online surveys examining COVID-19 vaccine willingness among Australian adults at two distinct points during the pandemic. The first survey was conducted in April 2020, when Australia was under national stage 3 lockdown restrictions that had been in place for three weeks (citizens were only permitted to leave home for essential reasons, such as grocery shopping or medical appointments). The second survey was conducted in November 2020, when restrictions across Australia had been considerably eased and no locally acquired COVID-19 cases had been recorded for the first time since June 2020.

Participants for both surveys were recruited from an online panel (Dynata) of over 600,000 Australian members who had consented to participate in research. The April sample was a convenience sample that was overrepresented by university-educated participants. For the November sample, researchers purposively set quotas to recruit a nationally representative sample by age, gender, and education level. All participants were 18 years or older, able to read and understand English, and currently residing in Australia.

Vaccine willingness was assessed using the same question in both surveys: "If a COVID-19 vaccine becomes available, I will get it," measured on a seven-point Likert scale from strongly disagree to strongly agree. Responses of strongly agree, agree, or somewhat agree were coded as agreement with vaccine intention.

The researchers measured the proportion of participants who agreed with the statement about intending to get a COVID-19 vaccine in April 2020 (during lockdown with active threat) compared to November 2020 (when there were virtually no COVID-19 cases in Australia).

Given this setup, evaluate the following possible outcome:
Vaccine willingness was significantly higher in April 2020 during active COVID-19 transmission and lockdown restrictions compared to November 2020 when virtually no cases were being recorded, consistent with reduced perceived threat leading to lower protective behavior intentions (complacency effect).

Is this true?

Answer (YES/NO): YES